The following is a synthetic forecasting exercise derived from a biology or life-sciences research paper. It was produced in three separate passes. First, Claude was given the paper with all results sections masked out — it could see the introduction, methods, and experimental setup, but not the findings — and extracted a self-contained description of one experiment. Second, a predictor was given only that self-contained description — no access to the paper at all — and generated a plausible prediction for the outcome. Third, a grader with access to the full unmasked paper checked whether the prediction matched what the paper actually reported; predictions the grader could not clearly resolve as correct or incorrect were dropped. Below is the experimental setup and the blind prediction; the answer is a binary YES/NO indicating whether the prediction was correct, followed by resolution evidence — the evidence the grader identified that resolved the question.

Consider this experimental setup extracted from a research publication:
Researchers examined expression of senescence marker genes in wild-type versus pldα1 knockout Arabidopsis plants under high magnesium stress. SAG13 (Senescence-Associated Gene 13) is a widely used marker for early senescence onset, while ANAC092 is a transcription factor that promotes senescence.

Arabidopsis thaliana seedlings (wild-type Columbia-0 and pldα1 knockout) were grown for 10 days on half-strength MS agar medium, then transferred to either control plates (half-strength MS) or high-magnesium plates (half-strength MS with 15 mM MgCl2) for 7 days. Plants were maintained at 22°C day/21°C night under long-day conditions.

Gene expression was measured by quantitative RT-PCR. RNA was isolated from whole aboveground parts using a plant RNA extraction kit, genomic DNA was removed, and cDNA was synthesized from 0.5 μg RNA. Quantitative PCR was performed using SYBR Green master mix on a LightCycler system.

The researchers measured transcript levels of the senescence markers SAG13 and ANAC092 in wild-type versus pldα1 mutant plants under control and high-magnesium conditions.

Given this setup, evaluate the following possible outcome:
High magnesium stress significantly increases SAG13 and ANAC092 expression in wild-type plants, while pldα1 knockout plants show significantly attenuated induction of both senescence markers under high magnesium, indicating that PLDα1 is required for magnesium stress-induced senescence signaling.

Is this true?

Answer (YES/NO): NO